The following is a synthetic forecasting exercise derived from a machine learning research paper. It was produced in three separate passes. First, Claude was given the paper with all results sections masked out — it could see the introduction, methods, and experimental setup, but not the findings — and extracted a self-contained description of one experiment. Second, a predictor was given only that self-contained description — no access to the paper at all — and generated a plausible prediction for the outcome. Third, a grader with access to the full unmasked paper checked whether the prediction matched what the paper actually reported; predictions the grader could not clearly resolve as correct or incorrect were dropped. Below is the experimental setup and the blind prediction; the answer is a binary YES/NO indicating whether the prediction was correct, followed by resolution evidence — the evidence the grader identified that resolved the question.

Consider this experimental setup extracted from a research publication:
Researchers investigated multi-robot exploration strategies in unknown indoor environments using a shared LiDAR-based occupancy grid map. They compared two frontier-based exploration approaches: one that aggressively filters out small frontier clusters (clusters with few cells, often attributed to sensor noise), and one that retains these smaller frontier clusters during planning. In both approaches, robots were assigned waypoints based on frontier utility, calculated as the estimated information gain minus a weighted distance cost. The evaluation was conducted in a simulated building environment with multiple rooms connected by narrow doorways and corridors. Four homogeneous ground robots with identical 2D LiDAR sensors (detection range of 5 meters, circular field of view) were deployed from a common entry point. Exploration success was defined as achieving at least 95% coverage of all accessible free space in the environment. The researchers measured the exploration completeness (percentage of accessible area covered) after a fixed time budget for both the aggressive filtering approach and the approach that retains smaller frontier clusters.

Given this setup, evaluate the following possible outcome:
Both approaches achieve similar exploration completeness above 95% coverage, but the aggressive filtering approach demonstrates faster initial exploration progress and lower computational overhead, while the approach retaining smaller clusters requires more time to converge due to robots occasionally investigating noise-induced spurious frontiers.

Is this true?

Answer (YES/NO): NO